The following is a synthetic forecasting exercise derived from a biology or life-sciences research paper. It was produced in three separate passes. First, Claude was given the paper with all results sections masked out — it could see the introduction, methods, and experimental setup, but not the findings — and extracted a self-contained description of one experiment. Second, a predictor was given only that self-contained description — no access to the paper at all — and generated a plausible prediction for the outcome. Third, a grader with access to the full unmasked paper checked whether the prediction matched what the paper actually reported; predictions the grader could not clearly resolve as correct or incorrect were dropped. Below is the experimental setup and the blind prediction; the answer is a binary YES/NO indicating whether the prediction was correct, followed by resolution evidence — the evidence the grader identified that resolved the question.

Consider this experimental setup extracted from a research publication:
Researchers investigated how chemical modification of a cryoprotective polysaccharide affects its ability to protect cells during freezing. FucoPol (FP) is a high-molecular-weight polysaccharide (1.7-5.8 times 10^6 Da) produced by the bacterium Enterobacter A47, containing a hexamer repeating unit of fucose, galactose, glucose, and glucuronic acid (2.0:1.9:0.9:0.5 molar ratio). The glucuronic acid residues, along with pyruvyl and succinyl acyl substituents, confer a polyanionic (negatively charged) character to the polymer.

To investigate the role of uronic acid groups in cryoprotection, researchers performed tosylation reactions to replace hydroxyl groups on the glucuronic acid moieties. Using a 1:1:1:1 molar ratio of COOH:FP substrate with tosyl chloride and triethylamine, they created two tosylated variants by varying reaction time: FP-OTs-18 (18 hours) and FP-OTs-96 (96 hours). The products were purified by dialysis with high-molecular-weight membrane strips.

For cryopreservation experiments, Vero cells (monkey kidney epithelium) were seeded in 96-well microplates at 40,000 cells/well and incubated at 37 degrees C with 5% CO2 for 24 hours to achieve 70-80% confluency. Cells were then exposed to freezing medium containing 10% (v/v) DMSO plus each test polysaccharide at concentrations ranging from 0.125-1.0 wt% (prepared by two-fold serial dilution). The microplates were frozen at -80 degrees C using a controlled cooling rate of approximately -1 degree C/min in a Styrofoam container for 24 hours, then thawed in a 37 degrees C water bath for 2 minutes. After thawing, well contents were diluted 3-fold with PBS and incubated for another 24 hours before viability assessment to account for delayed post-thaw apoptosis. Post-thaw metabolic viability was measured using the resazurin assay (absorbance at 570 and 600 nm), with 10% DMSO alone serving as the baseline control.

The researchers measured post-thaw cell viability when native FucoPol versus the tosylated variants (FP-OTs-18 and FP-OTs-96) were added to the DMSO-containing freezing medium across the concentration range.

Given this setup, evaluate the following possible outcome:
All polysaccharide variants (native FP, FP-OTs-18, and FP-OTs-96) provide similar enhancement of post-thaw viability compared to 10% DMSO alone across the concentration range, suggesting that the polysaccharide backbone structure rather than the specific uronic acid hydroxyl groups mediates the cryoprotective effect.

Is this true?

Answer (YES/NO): NO